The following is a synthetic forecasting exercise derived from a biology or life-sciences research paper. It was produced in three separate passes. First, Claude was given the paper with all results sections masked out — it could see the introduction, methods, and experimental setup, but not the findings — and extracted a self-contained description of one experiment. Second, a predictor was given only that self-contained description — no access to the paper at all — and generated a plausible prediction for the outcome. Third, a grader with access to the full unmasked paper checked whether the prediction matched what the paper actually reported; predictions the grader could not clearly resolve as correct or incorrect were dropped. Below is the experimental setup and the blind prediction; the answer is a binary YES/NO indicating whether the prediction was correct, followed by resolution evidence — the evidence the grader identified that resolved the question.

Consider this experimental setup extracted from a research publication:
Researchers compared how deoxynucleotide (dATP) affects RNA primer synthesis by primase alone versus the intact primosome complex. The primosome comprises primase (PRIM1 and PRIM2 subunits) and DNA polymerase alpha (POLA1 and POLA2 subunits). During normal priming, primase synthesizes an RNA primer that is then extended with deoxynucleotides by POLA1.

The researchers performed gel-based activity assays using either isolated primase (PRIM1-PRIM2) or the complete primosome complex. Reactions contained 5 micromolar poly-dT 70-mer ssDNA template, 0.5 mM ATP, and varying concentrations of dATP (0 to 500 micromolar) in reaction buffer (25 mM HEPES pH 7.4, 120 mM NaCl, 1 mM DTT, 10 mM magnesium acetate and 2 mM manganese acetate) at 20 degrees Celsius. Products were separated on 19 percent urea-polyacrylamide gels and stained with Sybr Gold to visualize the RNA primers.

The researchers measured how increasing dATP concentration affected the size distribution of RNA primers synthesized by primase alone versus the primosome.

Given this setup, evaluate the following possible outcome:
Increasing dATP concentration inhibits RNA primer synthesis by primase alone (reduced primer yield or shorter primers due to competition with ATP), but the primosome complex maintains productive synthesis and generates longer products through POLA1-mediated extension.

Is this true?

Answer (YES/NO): NO